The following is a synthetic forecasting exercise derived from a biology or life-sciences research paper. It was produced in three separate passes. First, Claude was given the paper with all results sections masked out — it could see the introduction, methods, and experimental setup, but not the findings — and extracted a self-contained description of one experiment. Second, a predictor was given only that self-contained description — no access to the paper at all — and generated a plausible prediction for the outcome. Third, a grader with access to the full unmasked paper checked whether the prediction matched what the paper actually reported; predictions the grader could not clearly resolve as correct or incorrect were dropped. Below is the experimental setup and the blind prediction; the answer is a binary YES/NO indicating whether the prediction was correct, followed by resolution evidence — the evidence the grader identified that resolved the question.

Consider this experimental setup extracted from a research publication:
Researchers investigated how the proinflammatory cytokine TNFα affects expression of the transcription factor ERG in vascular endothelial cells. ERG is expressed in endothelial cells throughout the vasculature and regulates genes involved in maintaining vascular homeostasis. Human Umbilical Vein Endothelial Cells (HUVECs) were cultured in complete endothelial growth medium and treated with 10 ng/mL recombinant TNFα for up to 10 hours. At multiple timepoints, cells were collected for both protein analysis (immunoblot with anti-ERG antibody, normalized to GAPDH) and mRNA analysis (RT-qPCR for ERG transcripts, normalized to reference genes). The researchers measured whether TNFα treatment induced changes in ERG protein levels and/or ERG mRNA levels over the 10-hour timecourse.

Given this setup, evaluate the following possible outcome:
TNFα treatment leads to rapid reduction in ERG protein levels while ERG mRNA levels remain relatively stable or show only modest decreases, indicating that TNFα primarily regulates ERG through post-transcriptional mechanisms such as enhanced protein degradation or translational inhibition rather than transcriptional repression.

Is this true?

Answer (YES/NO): YES